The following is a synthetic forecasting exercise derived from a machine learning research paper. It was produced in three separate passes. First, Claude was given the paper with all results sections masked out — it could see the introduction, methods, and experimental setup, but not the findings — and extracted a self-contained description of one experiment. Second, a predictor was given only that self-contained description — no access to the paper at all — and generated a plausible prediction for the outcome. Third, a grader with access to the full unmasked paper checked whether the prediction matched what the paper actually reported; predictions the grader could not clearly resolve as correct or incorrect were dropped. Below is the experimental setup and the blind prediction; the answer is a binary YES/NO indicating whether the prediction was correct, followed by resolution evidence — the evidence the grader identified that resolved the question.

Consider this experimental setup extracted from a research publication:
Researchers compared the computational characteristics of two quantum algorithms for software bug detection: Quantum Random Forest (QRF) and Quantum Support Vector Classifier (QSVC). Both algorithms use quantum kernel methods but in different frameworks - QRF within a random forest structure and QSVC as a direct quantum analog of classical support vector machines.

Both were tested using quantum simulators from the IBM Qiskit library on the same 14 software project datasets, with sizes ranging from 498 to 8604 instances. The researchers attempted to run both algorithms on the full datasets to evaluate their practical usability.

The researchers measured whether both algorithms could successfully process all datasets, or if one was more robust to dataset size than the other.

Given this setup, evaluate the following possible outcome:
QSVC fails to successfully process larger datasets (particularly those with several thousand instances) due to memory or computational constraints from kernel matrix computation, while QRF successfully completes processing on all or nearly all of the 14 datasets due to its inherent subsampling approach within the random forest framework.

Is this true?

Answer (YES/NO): YES